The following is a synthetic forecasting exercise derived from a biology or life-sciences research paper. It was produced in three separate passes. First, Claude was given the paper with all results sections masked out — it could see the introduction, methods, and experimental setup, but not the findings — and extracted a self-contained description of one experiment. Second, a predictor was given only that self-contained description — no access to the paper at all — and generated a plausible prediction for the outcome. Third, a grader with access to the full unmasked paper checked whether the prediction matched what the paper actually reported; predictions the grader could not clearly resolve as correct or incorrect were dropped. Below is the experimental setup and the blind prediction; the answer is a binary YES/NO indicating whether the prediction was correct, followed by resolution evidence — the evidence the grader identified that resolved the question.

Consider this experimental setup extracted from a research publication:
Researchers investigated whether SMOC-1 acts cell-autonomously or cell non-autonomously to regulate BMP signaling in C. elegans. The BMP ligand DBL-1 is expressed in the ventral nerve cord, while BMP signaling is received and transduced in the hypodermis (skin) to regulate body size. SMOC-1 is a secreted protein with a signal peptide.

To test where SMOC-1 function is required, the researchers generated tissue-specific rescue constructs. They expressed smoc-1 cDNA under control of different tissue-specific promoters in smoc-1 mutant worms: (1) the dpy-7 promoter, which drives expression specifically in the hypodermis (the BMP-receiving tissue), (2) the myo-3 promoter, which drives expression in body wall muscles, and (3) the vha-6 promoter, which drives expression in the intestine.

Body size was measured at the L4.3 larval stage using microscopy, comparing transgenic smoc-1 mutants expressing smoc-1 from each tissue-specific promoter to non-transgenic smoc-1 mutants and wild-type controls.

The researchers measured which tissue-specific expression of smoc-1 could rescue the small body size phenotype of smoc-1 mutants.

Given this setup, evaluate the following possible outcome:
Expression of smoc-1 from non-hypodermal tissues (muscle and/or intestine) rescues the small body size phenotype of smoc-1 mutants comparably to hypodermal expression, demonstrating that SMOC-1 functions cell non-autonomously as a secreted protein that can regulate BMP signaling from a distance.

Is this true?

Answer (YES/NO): YES